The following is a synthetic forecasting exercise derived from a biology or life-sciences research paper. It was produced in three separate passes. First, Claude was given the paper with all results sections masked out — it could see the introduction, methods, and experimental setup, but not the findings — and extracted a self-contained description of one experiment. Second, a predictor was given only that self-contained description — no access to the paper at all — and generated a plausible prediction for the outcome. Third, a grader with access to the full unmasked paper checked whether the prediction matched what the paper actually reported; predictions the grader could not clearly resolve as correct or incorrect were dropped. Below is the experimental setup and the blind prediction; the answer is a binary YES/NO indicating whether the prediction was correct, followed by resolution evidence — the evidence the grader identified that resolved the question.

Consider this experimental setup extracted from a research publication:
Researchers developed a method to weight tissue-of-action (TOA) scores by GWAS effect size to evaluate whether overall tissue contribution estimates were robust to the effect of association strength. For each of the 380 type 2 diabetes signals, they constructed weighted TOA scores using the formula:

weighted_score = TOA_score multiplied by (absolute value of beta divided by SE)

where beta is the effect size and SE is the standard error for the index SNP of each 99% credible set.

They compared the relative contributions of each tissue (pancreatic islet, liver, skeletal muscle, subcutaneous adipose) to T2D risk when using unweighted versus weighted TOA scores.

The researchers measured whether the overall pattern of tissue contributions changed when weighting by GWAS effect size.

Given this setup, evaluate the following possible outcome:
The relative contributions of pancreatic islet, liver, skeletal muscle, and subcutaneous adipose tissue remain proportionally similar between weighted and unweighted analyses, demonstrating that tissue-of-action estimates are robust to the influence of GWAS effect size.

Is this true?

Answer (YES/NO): YES